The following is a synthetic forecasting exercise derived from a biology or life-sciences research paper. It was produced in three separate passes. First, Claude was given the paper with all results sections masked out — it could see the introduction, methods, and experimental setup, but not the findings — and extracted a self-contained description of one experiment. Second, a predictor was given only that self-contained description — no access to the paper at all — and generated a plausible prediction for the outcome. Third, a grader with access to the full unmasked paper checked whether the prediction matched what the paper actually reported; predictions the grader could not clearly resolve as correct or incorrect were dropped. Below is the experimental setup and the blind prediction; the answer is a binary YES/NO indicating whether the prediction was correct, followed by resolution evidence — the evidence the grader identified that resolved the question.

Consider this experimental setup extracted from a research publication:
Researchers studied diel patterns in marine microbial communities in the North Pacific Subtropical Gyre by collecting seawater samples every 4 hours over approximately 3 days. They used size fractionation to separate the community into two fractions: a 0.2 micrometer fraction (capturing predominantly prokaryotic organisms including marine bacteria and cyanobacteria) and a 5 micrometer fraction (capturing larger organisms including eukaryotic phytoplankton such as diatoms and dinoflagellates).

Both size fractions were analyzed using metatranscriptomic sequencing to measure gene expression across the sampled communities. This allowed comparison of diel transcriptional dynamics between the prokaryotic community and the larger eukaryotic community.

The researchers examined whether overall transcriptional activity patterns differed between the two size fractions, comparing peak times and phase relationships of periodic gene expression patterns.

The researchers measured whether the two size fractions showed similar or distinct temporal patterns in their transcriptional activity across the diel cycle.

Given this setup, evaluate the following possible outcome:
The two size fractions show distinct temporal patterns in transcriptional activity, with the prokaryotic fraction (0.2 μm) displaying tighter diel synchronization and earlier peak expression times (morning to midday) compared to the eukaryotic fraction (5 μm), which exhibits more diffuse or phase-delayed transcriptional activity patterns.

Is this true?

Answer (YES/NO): NO